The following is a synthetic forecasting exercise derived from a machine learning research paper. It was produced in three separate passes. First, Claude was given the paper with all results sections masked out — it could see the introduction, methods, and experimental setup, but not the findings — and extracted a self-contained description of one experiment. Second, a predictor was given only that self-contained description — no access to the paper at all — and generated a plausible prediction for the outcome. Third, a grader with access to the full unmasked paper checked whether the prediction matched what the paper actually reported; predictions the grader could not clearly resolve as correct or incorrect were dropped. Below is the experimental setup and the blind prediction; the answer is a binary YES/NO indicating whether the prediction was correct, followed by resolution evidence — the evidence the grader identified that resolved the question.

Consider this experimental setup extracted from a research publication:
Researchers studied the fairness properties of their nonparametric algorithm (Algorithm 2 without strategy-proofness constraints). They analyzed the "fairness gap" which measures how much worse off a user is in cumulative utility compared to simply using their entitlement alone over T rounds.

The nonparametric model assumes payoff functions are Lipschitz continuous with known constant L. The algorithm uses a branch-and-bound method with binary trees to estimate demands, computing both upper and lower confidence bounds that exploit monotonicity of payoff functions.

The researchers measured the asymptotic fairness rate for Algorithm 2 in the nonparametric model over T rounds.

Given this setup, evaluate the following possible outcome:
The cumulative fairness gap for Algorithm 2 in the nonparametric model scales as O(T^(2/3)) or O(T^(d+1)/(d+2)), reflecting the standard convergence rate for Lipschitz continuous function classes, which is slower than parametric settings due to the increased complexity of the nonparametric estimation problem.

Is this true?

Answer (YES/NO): NO